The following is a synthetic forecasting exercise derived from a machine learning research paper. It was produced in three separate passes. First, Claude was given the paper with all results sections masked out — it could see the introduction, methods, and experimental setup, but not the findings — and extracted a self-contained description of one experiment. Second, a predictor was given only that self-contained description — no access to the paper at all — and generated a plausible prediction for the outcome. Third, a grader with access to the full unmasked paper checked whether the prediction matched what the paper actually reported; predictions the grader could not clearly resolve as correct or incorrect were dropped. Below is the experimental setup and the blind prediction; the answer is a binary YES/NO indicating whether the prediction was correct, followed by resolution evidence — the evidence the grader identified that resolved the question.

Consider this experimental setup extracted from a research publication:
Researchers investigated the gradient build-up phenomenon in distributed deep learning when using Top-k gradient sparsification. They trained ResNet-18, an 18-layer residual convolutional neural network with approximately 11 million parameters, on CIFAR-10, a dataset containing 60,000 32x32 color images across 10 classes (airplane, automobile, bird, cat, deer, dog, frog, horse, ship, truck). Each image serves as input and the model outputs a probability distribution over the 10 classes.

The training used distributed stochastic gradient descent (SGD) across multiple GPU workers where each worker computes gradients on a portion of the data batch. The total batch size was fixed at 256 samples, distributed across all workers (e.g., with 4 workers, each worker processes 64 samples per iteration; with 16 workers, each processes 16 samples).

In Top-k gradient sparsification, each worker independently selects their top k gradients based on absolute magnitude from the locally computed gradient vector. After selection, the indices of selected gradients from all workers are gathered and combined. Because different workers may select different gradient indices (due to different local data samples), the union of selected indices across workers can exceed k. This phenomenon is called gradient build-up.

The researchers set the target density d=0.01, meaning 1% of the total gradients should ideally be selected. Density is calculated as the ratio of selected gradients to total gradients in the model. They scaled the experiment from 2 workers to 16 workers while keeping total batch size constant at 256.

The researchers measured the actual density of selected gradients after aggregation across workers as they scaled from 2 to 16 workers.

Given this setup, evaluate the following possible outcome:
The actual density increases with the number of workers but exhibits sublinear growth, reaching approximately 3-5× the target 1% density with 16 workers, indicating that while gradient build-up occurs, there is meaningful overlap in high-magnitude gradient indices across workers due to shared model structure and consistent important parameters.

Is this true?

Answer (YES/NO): NO